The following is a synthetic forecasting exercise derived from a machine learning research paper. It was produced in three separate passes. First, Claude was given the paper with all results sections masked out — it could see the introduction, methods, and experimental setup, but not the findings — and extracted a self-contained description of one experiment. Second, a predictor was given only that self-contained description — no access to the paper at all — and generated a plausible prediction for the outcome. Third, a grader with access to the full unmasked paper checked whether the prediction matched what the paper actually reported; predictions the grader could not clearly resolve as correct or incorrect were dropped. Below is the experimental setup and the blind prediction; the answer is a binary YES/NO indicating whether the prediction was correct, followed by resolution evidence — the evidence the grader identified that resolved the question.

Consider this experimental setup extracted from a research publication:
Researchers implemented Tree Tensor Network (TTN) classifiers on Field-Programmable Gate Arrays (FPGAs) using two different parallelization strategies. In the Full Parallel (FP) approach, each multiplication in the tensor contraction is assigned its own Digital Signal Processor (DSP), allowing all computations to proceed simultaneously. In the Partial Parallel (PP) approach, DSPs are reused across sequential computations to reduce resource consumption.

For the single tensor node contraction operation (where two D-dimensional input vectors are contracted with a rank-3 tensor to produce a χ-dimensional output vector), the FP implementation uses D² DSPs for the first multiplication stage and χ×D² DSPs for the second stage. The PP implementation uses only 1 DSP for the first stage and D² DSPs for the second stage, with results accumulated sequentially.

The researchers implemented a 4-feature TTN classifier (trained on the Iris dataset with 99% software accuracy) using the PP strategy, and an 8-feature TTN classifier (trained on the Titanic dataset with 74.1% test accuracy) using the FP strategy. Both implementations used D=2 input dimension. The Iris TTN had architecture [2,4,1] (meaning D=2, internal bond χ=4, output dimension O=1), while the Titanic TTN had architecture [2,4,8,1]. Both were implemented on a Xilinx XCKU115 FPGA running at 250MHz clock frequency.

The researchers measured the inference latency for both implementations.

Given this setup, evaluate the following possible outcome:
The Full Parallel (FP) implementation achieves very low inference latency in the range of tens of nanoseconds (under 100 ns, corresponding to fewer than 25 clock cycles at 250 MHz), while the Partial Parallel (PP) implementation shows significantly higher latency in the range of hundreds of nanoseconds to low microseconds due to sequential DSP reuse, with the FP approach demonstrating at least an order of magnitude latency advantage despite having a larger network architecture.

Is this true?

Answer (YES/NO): NO